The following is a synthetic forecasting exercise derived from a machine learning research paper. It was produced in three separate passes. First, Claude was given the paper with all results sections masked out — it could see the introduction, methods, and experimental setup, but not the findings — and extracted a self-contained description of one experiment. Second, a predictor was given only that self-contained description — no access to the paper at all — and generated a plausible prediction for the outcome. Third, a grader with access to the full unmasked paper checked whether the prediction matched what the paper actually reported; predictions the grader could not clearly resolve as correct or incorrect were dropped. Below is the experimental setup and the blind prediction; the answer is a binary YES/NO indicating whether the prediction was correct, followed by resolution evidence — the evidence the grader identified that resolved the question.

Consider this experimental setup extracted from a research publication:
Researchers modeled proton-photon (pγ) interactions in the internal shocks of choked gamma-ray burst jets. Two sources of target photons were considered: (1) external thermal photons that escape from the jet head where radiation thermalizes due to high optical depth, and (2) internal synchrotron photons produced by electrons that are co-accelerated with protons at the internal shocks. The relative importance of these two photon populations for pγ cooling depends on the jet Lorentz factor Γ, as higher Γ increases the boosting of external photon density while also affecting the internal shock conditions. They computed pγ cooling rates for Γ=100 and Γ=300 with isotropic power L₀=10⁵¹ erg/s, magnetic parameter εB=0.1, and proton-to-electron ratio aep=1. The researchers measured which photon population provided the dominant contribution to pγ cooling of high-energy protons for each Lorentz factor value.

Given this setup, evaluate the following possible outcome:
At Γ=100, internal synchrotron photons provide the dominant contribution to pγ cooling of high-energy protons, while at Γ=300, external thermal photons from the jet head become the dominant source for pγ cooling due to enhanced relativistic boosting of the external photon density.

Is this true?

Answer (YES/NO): NO